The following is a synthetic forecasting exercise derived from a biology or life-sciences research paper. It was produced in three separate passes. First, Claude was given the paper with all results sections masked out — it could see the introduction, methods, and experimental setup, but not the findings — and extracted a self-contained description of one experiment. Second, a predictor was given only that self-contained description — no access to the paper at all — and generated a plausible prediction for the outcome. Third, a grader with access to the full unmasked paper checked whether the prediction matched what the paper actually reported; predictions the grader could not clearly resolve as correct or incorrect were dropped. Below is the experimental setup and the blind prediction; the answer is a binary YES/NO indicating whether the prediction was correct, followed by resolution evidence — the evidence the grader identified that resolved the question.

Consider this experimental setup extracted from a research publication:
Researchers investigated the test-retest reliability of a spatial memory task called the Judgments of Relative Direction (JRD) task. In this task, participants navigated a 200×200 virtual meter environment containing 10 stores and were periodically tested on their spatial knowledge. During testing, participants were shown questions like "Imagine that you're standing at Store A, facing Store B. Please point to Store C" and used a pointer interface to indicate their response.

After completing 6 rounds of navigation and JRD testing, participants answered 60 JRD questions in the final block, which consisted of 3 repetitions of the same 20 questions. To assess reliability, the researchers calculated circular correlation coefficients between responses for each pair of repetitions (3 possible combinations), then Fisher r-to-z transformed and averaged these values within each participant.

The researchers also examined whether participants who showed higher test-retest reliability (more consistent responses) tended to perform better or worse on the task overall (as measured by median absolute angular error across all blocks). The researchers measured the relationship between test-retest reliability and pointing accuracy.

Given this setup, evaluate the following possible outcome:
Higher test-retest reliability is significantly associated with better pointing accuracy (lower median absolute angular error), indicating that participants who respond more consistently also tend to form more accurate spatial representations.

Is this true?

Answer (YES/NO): YES